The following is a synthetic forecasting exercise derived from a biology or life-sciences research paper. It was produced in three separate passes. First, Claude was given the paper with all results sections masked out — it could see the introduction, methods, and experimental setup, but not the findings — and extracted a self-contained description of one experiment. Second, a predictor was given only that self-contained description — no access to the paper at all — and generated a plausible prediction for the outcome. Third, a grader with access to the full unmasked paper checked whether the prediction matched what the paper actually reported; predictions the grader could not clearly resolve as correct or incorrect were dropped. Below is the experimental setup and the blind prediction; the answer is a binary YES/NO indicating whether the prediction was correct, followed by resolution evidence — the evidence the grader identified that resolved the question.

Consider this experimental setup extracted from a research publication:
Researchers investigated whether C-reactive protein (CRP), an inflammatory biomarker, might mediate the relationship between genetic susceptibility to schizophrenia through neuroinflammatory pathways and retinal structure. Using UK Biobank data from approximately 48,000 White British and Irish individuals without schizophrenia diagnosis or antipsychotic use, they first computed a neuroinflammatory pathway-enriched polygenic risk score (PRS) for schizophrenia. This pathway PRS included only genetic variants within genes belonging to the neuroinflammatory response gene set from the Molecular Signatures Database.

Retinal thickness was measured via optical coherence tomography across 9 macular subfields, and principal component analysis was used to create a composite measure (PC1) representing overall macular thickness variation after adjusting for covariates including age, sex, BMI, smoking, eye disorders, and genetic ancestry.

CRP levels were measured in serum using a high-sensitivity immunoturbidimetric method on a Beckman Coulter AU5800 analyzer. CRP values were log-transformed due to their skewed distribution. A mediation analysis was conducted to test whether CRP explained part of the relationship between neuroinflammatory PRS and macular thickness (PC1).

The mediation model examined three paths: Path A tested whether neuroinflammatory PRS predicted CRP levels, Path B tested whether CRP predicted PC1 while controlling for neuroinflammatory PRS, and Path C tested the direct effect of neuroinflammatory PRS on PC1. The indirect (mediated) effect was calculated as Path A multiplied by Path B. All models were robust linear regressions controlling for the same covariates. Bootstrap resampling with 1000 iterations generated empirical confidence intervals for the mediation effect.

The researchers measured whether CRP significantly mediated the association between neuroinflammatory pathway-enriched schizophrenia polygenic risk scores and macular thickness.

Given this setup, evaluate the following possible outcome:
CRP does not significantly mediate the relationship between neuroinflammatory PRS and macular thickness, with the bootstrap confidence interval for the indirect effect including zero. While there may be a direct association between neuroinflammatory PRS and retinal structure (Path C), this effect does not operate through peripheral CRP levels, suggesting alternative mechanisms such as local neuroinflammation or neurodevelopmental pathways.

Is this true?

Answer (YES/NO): NO